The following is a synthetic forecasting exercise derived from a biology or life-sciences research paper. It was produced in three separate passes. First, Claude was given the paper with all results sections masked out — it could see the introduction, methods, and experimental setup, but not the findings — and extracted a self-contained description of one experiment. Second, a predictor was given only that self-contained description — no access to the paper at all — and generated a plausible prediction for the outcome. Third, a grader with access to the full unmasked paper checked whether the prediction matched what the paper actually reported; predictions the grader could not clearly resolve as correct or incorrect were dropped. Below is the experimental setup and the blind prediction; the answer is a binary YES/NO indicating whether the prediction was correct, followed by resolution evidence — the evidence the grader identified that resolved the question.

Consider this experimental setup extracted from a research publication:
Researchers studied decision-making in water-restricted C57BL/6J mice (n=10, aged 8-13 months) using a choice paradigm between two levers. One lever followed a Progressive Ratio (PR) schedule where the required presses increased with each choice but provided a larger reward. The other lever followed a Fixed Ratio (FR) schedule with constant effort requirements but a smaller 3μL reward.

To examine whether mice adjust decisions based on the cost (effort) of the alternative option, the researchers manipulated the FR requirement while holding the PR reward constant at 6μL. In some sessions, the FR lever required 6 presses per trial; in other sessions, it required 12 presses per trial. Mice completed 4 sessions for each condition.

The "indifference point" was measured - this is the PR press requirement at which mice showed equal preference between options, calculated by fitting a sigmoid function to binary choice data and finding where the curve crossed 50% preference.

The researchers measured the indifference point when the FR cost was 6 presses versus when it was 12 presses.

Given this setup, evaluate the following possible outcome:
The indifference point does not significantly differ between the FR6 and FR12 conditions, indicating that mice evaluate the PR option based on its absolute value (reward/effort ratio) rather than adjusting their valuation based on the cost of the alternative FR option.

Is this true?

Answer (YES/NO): NO